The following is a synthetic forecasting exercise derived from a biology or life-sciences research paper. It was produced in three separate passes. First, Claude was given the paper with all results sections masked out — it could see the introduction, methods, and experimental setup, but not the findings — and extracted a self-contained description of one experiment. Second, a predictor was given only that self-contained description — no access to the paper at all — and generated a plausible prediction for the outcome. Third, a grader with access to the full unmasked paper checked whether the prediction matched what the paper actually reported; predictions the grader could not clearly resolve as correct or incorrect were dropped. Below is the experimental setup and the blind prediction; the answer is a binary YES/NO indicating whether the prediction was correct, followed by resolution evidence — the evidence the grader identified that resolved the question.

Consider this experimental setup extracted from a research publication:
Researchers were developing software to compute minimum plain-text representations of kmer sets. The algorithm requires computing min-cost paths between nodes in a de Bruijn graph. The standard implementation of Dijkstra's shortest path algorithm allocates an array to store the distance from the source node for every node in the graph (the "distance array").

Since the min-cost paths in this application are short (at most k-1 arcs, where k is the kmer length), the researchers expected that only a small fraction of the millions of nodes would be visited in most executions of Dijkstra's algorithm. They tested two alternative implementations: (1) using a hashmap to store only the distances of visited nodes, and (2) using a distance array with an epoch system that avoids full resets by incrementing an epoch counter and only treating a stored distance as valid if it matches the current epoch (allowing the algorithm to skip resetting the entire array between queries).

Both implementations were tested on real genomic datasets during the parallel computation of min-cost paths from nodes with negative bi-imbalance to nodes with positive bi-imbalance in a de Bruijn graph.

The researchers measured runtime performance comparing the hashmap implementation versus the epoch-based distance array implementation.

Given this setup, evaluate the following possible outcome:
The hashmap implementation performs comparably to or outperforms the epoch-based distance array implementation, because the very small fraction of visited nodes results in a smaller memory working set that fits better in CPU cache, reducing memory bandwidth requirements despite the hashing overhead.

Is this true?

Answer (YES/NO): YES